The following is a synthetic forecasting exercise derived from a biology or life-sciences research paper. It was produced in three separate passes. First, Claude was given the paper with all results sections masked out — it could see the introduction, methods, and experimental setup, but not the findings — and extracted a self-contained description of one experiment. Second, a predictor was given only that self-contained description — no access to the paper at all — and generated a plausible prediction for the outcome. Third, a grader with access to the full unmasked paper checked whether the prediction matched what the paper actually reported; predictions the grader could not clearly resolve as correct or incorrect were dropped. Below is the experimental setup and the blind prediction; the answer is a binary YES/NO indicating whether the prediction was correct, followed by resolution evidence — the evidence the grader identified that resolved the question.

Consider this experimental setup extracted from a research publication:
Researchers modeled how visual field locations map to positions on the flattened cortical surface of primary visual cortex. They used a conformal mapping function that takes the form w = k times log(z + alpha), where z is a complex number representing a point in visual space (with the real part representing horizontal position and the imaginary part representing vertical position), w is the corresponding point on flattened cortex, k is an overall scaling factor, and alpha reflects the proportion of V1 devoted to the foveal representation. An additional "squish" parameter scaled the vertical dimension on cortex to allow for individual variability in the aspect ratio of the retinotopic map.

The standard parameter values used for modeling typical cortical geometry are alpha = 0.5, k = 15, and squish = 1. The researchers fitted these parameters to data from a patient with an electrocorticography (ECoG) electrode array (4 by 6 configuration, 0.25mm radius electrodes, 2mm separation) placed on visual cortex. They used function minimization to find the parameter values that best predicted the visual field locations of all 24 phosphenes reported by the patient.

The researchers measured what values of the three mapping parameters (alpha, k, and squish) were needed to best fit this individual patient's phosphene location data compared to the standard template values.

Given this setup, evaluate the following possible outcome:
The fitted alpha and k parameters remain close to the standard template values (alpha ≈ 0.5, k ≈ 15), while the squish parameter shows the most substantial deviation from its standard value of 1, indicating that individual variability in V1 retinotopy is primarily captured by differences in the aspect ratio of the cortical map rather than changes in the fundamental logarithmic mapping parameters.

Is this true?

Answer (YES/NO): NO